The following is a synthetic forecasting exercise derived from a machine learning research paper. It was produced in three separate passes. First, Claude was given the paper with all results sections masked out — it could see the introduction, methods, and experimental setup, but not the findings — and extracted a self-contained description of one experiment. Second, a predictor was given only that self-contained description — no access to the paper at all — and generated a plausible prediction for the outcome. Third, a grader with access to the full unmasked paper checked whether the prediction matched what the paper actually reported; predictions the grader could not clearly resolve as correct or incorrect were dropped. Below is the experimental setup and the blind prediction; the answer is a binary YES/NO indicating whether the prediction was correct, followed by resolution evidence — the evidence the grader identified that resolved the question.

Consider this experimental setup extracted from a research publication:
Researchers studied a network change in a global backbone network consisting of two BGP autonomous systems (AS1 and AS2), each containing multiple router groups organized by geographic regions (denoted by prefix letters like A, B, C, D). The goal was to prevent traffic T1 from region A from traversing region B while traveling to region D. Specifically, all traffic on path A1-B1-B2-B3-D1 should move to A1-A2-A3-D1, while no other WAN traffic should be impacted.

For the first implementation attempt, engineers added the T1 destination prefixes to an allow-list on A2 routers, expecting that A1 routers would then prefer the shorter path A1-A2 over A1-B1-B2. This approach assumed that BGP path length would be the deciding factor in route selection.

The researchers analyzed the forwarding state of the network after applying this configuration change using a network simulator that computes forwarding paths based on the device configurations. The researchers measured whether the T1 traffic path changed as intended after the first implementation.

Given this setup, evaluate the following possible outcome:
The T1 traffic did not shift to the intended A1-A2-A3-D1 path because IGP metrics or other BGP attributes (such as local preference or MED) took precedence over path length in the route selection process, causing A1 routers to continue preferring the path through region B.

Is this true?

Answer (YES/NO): YES